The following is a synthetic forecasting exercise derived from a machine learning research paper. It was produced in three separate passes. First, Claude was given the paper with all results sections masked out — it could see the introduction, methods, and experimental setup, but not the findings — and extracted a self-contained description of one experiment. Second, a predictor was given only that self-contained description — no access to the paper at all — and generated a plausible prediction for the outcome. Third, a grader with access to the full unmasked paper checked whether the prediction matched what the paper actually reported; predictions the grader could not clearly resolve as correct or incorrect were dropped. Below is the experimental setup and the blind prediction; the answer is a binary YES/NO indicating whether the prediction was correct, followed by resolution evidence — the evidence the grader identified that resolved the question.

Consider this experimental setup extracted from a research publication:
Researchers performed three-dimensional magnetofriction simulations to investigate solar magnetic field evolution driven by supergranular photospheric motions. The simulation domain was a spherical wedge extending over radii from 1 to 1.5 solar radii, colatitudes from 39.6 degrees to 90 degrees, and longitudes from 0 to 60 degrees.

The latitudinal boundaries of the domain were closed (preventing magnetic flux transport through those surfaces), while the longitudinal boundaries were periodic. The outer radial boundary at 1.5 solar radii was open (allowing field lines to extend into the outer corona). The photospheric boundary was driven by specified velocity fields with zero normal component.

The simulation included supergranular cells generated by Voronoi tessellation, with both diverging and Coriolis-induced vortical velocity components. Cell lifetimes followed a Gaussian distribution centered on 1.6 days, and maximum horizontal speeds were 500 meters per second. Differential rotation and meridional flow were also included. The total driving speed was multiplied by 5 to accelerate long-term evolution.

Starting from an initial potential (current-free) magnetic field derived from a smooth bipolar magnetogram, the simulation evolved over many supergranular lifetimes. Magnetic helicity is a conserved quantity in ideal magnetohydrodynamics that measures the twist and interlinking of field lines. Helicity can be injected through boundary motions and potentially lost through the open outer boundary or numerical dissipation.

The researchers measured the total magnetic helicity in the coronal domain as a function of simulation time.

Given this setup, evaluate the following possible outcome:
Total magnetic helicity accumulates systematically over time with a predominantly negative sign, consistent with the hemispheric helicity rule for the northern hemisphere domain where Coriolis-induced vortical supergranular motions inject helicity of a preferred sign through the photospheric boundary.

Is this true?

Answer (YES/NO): NO